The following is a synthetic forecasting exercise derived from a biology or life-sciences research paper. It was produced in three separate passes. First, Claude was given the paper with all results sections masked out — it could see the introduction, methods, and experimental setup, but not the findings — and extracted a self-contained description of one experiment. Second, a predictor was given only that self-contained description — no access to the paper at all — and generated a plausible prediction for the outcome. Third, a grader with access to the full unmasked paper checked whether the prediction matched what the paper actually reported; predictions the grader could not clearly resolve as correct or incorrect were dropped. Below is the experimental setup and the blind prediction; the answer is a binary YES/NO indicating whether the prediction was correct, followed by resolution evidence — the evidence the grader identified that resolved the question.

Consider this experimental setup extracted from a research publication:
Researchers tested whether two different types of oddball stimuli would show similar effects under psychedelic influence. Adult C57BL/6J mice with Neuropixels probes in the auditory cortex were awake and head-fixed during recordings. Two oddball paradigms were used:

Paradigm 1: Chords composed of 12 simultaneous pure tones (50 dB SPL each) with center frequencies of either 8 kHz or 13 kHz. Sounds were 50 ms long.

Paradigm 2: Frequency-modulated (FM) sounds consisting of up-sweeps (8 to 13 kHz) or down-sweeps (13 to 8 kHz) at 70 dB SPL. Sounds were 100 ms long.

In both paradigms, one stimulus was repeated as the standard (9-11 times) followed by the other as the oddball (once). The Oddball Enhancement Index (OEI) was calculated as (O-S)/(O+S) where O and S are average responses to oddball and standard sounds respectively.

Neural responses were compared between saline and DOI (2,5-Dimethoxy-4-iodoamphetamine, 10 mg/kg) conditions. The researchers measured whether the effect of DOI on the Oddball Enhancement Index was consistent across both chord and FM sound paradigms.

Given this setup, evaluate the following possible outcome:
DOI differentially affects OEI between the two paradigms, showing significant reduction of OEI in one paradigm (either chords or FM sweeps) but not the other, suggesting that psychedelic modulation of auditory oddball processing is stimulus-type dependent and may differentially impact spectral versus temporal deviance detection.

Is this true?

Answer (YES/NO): NO